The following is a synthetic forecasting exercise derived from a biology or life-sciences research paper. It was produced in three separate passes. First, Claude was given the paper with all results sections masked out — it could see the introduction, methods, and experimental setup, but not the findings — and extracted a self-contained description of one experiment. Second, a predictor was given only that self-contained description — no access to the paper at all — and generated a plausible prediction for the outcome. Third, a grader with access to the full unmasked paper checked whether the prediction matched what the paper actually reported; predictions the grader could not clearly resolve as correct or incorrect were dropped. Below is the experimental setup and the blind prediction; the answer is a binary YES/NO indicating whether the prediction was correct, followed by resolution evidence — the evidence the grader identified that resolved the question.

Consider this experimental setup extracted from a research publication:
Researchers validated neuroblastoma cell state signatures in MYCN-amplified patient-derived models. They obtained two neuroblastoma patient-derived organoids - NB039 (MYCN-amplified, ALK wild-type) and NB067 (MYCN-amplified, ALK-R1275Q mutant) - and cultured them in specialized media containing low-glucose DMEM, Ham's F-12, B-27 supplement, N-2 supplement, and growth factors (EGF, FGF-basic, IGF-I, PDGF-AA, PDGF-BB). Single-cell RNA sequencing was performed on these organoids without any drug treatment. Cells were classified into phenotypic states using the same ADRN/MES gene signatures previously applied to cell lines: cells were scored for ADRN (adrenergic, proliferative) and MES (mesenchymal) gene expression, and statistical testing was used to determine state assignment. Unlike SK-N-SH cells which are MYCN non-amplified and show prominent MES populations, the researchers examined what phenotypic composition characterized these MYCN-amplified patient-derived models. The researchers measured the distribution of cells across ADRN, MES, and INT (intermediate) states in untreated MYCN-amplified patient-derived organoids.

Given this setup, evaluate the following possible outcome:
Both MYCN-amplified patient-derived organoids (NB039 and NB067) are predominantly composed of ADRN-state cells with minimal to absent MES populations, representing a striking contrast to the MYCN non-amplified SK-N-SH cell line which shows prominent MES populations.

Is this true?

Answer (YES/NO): YES